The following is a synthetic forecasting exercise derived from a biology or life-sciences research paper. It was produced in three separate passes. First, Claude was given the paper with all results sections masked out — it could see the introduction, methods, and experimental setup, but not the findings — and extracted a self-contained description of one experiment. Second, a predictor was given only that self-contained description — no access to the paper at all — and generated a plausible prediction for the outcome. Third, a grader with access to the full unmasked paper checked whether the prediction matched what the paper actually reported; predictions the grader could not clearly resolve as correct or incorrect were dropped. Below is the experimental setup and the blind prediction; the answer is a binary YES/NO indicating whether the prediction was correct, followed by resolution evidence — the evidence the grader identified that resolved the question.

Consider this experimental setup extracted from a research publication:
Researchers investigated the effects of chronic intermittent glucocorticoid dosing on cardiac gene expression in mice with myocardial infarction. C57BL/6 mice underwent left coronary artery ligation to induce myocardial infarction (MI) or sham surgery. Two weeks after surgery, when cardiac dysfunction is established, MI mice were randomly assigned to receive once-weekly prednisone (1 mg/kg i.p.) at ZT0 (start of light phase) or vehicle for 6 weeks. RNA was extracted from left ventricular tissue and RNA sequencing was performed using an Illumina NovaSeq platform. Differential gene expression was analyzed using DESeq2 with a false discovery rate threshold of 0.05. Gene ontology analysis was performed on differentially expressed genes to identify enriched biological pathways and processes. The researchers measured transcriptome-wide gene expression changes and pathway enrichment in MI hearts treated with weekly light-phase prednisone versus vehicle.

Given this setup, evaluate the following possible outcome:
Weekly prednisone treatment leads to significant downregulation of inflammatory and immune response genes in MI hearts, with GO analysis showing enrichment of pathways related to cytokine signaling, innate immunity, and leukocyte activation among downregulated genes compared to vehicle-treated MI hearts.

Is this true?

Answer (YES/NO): NO